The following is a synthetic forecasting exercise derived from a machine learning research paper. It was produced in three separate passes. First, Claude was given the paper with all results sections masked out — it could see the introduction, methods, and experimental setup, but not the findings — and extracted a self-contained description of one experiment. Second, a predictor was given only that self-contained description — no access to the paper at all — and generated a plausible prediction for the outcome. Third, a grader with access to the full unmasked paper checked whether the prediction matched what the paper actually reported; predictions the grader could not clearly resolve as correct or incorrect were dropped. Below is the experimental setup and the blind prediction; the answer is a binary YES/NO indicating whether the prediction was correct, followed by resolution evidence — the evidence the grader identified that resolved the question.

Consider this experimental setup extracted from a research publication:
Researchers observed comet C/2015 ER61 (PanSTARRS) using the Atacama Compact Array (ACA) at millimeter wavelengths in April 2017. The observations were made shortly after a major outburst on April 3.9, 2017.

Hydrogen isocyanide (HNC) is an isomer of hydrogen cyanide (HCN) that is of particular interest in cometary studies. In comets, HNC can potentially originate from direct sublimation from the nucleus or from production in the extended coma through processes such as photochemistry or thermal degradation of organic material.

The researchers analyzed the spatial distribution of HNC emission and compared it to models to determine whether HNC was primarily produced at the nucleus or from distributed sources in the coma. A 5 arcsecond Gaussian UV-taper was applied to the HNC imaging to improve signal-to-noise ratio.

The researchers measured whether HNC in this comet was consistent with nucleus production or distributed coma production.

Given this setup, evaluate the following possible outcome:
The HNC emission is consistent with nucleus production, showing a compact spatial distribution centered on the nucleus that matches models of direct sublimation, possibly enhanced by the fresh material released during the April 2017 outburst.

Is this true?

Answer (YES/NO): NO